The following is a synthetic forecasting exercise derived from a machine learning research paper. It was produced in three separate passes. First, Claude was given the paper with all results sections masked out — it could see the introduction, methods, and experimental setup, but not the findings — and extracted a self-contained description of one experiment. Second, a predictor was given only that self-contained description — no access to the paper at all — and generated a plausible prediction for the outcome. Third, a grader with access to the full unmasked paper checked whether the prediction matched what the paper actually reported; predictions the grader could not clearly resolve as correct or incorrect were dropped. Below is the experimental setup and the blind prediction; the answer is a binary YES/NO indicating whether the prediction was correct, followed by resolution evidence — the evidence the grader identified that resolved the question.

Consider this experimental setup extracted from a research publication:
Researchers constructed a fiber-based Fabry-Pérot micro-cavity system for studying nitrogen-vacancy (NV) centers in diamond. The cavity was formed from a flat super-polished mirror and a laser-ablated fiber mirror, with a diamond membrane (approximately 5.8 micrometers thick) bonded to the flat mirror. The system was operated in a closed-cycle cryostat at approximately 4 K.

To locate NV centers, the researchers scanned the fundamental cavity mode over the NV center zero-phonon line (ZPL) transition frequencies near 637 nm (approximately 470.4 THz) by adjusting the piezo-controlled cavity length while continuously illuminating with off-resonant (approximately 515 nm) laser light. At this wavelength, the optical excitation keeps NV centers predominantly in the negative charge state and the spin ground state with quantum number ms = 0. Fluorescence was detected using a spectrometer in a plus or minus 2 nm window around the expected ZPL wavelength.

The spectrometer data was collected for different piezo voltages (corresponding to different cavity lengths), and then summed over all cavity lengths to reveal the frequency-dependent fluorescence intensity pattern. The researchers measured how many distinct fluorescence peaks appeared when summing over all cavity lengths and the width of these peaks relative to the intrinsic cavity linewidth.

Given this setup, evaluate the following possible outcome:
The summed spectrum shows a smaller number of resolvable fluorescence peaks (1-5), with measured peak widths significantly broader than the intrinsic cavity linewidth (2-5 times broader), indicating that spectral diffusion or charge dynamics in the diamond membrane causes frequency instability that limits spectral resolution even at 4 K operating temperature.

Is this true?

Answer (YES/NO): NO